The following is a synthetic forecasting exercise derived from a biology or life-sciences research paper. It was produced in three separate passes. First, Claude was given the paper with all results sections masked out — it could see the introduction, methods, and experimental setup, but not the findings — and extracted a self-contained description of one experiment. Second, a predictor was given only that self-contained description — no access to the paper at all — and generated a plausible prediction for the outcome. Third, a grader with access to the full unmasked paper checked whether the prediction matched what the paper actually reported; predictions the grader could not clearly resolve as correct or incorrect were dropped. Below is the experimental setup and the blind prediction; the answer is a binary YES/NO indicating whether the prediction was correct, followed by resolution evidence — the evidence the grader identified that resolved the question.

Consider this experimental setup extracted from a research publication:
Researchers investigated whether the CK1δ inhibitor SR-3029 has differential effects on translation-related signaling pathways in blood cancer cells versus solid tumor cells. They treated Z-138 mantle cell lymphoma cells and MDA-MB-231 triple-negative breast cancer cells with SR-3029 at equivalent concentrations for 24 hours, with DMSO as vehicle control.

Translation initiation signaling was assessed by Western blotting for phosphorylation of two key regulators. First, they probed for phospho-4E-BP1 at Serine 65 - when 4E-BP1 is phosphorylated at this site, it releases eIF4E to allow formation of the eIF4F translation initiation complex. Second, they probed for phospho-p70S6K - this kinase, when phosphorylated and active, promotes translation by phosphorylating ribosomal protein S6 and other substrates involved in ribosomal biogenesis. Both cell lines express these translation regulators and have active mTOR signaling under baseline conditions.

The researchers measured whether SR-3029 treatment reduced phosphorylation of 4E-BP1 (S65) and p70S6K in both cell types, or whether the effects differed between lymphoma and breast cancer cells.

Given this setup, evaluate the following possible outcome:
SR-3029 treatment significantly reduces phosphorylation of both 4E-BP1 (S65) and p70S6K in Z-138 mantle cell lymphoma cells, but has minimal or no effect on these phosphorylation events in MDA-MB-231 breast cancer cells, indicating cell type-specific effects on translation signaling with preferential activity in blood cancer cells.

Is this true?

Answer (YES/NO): YES